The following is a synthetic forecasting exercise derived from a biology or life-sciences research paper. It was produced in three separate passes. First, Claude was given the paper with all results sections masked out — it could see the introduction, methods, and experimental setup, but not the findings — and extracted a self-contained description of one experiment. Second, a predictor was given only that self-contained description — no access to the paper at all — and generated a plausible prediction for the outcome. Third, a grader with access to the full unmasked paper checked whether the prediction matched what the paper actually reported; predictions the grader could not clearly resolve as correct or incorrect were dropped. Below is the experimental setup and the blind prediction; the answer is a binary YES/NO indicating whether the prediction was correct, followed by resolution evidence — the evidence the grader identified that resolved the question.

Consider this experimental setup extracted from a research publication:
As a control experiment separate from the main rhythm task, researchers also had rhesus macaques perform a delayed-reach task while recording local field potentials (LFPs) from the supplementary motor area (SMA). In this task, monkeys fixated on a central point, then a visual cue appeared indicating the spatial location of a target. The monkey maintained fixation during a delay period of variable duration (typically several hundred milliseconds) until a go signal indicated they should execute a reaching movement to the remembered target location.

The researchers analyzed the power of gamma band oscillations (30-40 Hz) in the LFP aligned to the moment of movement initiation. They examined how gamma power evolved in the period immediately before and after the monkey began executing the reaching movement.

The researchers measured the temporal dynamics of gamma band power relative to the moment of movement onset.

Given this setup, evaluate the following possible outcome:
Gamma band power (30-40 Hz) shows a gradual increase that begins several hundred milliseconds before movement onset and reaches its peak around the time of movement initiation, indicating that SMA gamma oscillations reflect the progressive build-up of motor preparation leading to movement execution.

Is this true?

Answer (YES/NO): YES